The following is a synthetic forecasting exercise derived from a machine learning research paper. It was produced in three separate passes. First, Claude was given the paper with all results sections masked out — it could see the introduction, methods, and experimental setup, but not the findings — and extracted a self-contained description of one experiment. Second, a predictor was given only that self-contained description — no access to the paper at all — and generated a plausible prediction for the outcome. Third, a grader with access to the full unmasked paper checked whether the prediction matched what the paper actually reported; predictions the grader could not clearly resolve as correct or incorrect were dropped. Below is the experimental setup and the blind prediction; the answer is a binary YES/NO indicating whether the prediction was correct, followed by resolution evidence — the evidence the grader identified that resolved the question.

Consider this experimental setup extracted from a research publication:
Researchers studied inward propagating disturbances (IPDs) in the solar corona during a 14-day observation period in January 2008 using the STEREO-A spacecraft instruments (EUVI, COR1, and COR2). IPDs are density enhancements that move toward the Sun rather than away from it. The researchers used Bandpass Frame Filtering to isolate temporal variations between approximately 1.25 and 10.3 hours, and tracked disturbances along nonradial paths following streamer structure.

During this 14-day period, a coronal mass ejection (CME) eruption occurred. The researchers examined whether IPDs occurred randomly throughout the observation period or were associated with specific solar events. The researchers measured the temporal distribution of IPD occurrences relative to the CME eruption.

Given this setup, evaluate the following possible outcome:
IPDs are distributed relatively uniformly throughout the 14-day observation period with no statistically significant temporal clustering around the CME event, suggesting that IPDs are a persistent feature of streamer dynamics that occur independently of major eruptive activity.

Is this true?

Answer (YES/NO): NO